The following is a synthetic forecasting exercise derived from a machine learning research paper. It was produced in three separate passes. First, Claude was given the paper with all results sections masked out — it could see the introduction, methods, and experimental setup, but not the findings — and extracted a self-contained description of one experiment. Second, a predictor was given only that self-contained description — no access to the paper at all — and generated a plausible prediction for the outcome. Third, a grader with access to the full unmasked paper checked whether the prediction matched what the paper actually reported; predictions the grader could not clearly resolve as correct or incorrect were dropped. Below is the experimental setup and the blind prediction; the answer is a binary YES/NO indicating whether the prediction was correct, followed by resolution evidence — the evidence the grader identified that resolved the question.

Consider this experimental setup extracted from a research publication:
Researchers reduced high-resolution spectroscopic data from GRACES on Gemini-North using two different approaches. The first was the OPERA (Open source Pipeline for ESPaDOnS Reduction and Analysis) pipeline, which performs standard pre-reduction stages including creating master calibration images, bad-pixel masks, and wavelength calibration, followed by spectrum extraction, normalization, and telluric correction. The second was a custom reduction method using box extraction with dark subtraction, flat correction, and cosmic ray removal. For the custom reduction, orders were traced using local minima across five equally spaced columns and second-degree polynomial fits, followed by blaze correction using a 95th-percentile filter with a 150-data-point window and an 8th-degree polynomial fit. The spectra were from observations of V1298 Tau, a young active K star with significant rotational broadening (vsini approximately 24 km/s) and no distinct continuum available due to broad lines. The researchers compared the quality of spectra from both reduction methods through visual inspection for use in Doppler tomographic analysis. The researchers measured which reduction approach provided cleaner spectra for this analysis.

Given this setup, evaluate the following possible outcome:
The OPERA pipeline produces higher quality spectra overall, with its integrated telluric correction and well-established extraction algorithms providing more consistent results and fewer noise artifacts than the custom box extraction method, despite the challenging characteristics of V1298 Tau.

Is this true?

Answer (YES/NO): NO